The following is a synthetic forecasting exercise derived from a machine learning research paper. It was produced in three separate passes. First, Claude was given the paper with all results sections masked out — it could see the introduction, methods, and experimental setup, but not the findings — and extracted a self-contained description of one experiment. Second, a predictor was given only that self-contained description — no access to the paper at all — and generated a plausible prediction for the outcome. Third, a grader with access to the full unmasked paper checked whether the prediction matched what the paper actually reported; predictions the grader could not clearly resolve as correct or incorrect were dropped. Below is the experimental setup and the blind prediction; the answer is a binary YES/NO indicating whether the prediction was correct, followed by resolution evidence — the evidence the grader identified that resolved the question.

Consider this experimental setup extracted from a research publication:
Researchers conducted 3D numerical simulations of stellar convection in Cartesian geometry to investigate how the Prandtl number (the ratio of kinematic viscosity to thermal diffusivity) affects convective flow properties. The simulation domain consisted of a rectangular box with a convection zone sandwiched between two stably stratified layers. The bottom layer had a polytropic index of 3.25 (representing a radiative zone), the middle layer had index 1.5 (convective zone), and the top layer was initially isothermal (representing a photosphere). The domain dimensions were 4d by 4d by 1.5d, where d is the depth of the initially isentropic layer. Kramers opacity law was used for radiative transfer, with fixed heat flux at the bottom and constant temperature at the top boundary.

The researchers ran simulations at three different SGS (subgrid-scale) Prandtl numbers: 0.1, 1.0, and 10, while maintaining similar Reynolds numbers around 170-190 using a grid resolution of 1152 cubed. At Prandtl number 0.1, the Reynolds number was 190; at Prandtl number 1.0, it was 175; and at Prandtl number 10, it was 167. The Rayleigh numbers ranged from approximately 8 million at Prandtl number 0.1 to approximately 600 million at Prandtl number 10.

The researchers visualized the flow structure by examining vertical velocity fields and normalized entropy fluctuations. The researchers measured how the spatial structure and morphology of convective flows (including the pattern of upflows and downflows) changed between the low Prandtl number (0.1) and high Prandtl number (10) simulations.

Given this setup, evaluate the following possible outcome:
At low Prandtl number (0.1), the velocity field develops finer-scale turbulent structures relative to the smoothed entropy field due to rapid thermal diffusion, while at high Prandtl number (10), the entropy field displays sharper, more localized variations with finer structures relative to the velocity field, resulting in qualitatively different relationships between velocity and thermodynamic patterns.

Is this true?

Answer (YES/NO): NO